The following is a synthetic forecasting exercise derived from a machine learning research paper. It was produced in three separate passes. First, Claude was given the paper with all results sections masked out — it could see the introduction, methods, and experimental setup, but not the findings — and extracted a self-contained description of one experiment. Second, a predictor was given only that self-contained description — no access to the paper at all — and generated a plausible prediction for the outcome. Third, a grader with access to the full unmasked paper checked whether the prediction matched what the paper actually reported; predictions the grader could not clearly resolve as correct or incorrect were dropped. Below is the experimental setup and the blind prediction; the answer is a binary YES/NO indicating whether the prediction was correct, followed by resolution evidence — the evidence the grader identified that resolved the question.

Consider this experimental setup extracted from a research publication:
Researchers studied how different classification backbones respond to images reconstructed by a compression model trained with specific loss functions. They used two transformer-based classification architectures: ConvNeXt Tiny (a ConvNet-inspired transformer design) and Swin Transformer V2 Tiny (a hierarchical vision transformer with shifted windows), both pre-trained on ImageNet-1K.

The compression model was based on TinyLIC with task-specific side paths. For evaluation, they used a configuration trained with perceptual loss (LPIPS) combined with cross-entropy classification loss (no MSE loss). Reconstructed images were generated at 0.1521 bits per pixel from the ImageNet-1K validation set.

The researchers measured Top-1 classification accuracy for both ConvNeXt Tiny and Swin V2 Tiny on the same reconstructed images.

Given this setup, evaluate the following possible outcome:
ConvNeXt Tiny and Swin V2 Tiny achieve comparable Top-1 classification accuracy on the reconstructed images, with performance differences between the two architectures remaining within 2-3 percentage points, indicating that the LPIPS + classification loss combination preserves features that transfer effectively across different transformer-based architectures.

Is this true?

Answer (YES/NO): YES